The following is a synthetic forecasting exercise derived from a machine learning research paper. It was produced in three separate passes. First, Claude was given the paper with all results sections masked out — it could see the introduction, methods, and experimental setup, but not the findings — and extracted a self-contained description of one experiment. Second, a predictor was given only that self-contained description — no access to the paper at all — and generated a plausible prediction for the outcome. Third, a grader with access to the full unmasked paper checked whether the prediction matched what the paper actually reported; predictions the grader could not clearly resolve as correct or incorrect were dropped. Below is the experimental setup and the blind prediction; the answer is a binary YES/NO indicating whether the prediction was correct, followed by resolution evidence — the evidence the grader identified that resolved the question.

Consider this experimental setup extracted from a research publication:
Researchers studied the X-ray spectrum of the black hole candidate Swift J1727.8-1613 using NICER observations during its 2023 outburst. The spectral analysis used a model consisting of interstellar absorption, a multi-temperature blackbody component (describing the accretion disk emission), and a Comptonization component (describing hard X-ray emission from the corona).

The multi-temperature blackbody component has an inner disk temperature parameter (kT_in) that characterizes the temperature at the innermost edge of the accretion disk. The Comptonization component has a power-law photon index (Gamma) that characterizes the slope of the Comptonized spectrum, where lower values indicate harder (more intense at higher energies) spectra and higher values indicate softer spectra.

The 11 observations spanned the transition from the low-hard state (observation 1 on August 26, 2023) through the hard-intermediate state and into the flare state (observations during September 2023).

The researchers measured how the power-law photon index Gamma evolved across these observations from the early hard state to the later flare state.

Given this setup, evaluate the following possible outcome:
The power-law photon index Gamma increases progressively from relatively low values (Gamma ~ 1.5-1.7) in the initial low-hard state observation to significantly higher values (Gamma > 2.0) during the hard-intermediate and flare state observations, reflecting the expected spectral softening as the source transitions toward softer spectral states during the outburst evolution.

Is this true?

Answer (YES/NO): NO